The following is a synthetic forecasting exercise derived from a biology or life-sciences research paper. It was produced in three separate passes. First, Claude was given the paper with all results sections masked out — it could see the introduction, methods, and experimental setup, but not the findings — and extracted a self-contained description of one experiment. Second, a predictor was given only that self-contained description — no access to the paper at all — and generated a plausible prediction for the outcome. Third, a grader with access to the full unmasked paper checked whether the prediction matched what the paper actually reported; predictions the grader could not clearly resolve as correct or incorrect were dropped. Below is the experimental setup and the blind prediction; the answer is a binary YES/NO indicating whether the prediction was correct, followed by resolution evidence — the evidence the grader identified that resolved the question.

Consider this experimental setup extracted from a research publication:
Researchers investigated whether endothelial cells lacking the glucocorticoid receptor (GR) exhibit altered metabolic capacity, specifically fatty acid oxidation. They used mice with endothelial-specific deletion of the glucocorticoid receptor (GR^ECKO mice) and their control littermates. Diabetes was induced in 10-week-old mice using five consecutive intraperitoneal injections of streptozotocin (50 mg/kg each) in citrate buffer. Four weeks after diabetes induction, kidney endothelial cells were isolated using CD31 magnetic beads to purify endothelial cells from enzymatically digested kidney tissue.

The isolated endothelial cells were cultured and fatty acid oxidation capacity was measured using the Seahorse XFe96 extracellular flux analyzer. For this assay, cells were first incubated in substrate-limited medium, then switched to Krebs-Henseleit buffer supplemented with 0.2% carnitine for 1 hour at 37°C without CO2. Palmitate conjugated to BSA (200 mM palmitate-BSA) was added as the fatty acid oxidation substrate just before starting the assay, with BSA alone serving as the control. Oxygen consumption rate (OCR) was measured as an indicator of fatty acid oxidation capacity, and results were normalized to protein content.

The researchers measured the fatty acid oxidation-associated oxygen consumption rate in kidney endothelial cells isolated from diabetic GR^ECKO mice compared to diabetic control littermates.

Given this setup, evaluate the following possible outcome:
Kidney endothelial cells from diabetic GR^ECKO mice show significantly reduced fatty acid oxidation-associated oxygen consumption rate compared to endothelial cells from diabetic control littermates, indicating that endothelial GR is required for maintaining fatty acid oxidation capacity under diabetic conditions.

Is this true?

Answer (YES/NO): YES